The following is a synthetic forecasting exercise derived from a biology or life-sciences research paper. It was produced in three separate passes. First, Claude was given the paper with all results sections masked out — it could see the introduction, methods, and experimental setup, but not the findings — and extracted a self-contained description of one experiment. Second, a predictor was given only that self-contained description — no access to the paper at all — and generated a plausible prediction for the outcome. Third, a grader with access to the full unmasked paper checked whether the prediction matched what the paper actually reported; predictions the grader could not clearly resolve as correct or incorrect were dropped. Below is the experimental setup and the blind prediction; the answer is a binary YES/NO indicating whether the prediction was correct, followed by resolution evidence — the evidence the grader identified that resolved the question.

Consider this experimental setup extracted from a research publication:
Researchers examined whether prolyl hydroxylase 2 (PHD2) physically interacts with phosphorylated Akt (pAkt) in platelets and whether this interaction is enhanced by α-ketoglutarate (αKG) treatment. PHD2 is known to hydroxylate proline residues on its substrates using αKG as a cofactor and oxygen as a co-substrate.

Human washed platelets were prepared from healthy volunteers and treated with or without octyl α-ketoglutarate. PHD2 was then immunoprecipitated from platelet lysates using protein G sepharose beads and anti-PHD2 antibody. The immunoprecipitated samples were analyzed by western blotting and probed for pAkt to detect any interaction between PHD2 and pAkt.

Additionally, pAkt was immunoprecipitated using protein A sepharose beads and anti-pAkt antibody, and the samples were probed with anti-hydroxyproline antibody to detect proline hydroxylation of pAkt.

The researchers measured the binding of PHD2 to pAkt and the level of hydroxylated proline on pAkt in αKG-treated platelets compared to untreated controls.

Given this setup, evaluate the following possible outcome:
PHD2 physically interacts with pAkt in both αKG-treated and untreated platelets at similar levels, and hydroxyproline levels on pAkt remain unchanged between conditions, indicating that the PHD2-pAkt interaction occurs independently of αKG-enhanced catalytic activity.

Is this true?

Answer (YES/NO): NO